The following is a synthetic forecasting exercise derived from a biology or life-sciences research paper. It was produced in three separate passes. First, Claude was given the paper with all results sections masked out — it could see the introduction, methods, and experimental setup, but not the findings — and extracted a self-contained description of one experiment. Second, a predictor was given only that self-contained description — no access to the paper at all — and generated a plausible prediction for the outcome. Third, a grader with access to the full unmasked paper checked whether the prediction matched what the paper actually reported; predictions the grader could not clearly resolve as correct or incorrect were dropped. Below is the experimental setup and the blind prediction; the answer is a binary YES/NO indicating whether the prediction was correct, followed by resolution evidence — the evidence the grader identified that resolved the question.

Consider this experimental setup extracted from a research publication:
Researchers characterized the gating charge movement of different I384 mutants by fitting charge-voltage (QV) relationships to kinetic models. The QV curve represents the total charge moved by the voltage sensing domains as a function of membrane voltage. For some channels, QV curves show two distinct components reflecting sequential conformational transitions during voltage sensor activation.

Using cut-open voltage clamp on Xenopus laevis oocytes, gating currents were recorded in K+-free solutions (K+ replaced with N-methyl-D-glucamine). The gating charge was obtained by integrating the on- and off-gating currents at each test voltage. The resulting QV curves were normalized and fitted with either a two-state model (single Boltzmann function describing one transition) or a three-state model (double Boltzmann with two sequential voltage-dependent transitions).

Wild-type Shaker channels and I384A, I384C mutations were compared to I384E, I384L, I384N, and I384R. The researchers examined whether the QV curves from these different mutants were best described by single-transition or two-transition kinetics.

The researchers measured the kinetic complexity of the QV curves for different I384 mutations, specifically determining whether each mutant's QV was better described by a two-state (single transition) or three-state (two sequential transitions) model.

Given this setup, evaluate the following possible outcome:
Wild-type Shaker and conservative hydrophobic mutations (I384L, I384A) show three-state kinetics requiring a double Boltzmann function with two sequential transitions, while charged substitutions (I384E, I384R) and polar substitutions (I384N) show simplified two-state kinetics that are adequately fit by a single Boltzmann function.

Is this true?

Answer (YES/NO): NO